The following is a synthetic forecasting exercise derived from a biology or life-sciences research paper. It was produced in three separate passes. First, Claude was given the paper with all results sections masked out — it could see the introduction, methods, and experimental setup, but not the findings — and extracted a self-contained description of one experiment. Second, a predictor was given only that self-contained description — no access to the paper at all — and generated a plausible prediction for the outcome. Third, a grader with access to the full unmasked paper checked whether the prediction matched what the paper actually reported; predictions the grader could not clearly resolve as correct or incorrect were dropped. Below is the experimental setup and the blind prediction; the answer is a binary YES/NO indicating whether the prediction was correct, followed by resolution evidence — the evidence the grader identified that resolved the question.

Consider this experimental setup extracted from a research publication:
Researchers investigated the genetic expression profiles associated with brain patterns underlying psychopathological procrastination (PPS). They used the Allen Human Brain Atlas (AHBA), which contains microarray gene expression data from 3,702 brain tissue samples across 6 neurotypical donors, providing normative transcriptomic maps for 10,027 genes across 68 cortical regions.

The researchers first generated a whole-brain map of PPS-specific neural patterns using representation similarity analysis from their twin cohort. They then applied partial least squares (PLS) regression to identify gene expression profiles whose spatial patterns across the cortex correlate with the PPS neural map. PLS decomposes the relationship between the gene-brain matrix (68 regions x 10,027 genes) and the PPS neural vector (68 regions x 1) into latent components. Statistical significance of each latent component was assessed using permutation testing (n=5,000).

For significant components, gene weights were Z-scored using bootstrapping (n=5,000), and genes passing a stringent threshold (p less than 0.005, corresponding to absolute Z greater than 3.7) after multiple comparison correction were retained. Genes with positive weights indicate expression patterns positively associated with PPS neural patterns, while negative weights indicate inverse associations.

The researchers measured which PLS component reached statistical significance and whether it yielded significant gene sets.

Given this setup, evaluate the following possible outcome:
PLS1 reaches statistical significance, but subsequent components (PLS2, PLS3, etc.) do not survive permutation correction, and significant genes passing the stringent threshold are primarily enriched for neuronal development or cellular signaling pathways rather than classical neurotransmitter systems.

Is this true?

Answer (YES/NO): NO